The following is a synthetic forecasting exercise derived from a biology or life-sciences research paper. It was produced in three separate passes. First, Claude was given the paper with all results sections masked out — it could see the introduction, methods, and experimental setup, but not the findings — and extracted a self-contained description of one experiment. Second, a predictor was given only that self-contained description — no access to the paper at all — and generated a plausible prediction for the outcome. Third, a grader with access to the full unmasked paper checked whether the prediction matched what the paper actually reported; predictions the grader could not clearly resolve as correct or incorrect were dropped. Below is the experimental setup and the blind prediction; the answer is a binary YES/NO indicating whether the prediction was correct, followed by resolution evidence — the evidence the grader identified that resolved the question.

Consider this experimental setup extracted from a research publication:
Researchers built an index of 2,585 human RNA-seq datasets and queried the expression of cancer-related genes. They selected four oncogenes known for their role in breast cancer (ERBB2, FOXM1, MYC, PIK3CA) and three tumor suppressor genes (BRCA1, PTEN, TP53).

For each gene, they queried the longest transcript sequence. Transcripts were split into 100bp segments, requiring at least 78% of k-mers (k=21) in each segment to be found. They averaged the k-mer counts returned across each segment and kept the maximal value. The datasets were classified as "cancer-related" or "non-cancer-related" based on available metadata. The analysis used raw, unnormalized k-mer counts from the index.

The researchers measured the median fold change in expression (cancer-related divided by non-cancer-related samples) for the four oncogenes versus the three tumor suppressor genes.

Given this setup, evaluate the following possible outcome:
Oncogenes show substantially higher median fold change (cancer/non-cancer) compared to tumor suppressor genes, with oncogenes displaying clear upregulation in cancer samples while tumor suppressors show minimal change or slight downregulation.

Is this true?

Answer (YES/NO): NO